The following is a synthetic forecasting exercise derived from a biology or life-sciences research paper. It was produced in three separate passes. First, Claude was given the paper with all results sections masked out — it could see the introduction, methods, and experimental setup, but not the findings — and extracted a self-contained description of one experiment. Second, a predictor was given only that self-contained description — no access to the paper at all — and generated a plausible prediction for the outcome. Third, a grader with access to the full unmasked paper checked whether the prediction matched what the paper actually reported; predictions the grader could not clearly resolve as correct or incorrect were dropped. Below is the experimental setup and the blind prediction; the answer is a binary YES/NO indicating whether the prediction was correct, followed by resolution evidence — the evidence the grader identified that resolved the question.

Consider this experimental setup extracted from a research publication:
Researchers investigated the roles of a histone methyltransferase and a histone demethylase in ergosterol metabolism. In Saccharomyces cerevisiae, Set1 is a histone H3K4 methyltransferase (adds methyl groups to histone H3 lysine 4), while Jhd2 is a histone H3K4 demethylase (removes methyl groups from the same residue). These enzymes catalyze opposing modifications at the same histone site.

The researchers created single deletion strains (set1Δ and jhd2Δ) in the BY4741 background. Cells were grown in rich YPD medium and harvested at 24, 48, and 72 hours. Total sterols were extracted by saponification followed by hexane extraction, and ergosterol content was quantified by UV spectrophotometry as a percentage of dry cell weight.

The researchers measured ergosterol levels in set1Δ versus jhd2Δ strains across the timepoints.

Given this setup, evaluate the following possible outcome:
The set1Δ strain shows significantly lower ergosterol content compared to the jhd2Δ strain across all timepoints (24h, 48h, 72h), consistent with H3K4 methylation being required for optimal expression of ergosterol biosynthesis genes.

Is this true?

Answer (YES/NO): NO